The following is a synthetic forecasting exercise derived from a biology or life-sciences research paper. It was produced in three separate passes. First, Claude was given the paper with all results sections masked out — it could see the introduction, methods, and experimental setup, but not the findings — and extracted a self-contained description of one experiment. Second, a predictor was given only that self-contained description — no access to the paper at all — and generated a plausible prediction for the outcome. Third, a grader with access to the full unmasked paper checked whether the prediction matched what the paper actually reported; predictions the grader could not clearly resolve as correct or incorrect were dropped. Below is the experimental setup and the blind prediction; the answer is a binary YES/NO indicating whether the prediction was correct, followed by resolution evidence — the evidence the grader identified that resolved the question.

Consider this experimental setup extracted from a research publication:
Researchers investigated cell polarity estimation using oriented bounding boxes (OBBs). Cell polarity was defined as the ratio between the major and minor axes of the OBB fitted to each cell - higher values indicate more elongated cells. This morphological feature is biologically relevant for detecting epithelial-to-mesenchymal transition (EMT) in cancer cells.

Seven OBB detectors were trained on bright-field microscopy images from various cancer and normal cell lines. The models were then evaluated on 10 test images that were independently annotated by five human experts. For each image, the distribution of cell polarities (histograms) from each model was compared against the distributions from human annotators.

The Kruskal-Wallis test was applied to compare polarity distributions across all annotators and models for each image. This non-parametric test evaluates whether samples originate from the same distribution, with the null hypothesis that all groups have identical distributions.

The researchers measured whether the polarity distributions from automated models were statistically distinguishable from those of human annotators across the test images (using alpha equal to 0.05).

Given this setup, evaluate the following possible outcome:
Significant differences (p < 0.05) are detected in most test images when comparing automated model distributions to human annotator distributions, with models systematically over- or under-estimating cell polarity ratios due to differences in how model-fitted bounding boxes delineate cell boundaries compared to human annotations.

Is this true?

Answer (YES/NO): NO